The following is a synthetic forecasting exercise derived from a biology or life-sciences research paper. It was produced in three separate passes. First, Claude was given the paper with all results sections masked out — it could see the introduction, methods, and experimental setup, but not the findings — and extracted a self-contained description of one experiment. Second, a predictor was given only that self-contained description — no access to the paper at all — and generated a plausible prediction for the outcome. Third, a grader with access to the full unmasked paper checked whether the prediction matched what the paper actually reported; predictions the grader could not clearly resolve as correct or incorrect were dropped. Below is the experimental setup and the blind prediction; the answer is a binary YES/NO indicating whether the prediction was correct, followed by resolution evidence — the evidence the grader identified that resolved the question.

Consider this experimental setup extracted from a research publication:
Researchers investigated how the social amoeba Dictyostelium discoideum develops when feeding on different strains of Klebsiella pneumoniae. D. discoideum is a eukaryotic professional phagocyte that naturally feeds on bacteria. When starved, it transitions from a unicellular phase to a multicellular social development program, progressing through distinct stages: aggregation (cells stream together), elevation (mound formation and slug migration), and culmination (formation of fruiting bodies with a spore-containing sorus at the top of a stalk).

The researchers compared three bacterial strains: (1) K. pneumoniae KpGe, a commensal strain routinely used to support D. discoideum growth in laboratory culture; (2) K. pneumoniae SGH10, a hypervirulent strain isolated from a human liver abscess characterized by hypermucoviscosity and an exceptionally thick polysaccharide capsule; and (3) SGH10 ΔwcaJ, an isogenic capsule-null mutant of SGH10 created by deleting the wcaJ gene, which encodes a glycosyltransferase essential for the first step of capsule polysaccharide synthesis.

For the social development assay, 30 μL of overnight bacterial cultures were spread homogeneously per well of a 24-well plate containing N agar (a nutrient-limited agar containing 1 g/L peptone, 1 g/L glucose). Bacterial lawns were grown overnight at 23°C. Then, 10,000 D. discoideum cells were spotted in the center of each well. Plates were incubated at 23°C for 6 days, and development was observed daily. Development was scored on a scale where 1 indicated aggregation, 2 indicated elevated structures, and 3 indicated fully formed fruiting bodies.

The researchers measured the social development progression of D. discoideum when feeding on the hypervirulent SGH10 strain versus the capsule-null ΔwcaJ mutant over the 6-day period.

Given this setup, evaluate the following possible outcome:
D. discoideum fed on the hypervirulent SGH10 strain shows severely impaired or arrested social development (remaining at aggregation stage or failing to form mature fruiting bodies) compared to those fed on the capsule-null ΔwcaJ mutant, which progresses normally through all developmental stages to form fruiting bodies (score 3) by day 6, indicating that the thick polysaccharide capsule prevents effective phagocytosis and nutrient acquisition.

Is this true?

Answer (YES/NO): YES